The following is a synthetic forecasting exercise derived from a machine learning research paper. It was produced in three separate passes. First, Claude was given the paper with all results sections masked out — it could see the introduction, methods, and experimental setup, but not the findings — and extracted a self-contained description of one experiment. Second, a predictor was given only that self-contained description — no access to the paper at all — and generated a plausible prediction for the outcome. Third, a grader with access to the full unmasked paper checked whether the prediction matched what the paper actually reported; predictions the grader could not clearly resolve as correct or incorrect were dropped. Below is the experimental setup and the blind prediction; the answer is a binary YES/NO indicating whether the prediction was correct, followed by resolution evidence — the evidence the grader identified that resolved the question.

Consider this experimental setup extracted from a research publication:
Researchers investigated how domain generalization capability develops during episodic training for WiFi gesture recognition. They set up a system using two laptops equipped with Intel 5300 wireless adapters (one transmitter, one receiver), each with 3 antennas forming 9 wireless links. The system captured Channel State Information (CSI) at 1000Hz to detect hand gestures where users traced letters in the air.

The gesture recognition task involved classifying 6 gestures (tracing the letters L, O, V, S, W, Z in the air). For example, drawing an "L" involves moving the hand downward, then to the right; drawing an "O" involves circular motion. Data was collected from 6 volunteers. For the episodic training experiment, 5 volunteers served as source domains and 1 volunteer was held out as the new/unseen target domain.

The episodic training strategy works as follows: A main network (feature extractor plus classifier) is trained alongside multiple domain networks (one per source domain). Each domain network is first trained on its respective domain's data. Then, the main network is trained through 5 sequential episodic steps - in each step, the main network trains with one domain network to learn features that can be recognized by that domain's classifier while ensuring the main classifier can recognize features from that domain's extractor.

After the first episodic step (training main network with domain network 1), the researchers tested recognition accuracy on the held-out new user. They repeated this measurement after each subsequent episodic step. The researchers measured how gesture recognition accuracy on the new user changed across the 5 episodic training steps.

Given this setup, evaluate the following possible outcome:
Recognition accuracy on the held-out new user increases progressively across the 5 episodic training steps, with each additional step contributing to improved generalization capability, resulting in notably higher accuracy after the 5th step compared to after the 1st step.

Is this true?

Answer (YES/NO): YES